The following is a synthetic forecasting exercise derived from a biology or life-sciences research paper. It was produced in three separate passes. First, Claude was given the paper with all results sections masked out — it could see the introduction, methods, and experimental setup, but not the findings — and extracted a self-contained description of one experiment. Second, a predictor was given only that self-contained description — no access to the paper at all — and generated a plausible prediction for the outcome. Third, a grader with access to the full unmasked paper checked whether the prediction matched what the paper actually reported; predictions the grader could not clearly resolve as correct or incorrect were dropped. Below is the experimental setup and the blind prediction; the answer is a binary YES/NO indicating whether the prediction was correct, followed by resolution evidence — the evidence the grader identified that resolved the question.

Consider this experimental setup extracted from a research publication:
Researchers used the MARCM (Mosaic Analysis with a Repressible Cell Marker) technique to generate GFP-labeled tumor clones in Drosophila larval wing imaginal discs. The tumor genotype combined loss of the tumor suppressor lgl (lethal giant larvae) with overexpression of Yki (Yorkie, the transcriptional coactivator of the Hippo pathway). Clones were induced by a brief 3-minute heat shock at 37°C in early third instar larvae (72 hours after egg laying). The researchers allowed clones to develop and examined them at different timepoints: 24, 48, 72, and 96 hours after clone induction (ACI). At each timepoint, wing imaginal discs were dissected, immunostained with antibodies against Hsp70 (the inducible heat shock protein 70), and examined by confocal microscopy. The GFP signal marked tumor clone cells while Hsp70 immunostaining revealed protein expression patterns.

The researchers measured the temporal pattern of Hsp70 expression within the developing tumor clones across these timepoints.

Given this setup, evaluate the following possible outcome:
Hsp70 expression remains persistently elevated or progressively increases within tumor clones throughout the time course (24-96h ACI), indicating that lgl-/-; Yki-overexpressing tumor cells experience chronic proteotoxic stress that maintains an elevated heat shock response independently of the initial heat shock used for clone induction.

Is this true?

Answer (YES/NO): NO